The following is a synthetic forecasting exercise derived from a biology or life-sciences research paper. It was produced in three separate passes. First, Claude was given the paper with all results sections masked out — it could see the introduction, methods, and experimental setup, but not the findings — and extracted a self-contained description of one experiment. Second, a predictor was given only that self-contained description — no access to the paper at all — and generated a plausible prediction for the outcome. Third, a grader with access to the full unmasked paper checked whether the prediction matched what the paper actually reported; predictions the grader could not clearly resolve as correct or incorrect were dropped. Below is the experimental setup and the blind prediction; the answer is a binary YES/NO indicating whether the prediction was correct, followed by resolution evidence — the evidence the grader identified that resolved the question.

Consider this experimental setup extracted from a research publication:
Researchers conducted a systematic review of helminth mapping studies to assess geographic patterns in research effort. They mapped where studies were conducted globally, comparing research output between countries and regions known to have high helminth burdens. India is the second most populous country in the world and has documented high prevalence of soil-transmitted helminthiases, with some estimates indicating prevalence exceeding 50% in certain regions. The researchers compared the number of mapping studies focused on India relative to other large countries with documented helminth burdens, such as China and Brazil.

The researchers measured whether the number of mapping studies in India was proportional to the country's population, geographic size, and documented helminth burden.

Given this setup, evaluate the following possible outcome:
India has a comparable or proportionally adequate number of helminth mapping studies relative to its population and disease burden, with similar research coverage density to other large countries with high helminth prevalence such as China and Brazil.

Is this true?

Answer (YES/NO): NO